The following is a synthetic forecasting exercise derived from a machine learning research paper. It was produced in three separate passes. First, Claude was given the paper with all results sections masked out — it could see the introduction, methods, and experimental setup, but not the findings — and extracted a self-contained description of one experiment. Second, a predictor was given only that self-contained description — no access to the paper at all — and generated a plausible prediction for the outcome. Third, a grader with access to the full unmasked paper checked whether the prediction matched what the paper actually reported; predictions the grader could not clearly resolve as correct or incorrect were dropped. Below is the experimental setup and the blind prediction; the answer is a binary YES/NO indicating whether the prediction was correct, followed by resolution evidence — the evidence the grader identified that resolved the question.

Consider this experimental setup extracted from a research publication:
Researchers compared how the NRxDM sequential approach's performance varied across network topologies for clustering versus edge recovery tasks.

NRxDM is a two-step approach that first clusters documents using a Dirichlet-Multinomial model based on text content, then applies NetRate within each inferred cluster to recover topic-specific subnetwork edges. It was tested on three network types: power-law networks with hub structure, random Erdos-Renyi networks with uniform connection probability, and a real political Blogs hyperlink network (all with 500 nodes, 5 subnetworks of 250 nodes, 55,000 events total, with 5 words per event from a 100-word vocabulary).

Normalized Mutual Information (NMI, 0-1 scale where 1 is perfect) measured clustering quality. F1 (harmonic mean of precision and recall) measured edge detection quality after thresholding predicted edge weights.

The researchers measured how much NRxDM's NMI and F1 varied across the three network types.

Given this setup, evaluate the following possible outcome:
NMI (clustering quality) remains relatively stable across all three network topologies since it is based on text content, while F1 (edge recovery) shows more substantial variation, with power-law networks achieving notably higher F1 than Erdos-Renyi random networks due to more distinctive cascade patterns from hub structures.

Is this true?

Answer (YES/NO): NO